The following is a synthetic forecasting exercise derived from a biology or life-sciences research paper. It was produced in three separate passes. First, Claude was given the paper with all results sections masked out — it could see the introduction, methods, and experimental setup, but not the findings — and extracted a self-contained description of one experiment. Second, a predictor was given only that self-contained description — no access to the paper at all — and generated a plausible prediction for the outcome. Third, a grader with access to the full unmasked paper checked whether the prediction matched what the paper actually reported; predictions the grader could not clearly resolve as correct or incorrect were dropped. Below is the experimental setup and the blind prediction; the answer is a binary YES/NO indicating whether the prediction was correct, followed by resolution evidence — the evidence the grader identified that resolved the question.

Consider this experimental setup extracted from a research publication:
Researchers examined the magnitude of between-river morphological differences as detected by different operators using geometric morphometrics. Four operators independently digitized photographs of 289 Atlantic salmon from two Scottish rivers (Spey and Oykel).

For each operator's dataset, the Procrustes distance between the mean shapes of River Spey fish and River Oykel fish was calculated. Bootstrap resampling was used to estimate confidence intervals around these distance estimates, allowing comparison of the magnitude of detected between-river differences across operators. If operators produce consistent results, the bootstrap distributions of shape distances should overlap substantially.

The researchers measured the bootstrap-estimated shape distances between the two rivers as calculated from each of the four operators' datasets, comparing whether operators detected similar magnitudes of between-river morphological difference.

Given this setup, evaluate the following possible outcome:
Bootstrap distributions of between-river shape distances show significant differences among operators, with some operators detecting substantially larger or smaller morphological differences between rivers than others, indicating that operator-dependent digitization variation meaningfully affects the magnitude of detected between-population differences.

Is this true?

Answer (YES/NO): NO